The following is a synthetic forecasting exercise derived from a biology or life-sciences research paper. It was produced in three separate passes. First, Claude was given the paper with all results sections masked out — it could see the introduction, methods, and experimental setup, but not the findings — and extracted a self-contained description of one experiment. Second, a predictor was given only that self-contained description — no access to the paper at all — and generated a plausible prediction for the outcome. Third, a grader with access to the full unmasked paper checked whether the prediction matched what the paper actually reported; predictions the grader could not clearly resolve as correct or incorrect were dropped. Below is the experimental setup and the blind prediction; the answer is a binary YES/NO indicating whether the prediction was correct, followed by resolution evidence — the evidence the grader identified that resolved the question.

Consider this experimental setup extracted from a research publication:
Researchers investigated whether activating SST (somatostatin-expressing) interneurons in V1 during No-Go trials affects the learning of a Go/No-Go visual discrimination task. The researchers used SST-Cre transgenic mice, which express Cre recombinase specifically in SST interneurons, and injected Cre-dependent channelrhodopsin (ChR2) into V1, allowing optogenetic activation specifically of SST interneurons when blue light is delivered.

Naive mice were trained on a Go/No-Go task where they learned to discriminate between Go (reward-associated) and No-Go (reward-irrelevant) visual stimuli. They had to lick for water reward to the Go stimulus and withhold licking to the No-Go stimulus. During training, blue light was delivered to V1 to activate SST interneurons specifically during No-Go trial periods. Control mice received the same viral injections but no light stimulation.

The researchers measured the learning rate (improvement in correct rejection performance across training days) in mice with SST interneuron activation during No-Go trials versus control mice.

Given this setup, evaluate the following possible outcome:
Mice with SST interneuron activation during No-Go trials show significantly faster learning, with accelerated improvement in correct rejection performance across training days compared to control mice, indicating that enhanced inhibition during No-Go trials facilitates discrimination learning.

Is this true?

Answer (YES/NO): YES